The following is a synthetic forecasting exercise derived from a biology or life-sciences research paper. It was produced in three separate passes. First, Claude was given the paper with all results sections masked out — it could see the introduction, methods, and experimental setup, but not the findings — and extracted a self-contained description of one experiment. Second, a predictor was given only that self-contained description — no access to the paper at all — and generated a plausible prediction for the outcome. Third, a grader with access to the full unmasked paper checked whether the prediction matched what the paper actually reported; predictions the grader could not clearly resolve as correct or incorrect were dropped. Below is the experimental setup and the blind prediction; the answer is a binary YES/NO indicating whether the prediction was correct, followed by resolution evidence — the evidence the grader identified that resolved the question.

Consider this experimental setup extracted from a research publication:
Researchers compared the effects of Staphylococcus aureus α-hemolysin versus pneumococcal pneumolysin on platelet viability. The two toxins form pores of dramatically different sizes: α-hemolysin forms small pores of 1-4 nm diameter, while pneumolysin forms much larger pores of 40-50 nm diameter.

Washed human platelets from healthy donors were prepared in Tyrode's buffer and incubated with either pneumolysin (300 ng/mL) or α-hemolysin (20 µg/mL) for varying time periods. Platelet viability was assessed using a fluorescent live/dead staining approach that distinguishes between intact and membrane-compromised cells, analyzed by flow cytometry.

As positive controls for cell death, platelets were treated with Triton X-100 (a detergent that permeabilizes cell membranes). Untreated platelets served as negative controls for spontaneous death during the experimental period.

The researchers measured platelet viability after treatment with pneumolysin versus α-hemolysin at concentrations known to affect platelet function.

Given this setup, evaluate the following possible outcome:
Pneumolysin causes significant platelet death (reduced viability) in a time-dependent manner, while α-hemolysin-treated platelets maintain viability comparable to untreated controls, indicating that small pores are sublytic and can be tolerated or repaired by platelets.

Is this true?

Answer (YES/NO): NO